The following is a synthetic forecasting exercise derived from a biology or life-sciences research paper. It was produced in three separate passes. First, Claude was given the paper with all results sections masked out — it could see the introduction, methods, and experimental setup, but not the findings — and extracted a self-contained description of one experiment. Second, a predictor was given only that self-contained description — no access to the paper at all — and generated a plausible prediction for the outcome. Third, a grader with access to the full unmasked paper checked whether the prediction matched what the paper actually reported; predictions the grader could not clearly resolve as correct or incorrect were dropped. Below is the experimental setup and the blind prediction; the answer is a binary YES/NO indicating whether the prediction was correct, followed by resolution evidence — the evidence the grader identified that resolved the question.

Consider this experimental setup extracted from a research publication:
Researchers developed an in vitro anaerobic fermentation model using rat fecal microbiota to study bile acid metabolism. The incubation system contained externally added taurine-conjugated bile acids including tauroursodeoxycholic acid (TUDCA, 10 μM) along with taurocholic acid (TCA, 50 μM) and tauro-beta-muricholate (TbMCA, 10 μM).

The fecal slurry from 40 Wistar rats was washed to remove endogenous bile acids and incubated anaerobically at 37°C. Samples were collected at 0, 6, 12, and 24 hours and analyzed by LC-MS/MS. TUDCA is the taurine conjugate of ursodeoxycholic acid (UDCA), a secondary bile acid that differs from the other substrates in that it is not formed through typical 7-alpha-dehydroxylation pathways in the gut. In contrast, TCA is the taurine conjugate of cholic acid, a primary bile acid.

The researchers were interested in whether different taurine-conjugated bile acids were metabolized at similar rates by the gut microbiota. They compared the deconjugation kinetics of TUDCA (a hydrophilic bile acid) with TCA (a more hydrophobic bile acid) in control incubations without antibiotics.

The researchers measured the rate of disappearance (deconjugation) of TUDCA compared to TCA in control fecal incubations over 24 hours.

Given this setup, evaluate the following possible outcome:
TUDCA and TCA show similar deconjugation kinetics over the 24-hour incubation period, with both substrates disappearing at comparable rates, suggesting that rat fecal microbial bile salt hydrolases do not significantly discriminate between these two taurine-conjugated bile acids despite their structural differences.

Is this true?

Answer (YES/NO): YES